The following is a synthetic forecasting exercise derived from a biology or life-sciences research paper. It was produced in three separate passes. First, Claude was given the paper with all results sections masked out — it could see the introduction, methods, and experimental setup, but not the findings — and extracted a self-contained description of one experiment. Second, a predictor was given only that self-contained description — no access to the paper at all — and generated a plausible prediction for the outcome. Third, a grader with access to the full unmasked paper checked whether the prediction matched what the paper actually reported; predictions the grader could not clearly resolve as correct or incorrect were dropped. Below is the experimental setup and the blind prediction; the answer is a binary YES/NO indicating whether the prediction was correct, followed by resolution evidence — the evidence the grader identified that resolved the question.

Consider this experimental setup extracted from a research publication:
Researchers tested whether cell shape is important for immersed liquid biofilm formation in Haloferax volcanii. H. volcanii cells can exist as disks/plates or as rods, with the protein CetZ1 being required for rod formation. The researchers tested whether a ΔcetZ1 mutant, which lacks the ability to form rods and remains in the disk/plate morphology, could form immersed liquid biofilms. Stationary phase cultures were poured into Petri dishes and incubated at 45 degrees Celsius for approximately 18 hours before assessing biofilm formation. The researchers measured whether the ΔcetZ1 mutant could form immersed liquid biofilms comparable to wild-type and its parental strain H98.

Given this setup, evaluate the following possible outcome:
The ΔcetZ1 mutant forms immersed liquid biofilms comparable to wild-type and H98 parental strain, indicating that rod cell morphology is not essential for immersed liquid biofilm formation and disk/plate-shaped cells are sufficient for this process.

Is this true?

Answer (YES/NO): YES